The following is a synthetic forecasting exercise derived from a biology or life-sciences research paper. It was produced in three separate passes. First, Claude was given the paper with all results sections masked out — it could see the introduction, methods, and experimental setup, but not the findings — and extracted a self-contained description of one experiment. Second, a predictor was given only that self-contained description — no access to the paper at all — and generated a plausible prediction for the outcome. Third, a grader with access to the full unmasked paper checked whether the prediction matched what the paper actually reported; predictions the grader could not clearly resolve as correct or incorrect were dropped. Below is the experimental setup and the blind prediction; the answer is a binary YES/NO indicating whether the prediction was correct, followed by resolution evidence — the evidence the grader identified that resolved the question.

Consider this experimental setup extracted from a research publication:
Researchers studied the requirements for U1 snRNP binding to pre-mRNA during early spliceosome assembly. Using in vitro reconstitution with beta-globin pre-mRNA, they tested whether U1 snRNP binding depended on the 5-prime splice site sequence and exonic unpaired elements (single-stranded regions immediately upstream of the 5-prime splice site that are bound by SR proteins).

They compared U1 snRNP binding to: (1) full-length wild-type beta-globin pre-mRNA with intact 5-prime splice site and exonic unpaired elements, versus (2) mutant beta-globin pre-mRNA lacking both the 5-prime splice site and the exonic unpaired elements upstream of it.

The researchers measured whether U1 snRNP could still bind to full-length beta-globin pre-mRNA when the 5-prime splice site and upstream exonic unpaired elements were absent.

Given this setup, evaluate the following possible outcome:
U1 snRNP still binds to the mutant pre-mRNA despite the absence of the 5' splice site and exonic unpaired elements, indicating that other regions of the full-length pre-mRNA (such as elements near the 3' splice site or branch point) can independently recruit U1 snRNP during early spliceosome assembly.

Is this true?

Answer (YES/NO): YES